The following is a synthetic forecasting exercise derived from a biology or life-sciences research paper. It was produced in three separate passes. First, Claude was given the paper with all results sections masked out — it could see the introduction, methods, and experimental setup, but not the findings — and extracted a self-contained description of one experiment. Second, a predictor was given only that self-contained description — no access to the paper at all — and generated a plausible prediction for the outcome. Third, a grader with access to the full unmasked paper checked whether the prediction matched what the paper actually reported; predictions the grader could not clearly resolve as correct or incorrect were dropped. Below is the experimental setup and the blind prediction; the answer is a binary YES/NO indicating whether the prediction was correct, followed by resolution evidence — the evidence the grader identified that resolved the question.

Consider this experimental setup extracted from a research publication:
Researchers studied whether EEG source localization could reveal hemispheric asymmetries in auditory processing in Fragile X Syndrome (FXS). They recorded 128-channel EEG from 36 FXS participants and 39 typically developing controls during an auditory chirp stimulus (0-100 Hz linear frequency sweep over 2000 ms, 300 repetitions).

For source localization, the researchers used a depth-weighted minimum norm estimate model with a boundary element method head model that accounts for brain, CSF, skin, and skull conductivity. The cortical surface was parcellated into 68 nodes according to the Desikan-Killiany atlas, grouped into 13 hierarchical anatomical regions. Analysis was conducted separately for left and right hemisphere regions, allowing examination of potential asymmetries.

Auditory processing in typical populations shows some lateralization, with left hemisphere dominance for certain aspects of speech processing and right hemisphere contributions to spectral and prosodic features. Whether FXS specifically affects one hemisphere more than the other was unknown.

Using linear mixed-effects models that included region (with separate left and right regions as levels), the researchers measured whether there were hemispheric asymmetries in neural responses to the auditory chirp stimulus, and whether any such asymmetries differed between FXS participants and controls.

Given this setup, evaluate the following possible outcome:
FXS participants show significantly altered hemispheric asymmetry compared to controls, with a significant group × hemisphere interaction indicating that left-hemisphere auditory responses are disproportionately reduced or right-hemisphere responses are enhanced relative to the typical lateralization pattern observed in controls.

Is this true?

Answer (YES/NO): NO